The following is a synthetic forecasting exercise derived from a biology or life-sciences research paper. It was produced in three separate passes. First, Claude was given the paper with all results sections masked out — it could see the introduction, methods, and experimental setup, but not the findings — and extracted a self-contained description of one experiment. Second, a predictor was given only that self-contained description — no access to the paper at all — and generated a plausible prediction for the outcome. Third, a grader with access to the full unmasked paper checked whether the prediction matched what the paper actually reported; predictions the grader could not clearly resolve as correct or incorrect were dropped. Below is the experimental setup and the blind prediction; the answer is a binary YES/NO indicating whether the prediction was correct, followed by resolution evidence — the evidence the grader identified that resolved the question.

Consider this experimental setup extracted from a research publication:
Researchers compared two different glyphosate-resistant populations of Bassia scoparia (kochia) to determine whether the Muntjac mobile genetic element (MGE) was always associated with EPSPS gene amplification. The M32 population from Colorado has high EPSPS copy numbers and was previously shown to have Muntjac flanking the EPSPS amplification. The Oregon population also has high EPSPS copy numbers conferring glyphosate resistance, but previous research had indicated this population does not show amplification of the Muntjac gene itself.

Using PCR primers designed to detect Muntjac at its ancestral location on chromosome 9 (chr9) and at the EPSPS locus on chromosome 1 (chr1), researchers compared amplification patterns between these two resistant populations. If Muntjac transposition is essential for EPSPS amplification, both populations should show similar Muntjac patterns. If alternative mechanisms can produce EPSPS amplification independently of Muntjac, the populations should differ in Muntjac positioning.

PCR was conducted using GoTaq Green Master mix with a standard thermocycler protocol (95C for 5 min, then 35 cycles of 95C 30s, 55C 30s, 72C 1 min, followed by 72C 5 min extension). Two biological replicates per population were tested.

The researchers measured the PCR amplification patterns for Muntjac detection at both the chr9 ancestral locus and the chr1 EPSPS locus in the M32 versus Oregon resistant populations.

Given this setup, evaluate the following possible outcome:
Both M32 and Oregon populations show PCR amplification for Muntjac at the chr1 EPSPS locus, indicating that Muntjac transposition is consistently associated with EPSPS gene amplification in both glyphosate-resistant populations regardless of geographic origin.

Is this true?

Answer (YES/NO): NO